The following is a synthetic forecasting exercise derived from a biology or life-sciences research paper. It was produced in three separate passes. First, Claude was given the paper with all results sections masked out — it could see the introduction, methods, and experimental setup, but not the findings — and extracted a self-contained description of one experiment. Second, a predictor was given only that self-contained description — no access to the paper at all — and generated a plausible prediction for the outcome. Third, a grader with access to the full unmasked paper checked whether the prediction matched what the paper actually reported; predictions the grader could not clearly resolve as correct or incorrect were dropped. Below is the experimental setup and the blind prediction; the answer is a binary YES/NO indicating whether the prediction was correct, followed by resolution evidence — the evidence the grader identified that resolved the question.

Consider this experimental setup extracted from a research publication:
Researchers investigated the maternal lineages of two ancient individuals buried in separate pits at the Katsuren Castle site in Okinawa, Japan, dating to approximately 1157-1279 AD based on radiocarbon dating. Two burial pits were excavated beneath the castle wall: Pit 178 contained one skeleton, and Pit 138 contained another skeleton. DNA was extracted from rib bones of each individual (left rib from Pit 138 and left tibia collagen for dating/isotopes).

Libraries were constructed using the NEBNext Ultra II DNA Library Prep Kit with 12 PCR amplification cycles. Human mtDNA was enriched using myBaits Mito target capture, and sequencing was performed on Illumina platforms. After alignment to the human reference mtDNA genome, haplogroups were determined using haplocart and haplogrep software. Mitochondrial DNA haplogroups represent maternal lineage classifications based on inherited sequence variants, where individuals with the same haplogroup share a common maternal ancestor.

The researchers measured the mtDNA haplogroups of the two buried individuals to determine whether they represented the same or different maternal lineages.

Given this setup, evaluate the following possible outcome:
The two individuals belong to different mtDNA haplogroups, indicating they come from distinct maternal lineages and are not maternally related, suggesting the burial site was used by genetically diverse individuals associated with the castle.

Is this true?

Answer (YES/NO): YES